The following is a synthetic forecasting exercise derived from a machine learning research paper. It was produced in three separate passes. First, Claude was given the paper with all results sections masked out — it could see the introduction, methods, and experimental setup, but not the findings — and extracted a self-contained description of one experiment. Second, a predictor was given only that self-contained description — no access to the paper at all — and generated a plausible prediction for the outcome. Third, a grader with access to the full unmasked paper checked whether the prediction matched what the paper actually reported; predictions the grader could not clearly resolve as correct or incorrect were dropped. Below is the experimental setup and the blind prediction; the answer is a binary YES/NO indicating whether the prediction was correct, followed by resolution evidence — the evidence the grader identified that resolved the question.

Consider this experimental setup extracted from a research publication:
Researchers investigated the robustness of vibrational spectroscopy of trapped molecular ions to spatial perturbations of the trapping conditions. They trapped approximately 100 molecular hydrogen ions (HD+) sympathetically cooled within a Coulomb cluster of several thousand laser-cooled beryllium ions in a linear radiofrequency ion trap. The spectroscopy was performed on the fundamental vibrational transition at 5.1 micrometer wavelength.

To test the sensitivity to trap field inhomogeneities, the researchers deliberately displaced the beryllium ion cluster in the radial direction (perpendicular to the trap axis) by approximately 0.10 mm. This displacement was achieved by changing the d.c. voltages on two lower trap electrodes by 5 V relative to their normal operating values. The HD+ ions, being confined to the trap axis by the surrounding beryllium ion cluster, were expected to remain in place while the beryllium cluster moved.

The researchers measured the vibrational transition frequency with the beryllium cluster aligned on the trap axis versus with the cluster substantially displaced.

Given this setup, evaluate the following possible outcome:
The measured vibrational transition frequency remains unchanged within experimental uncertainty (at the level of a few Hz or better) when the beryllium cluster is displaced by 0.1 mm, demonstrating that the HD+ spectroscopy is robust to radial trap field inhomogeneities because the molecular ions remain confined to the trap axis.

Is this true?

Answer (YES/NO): NO